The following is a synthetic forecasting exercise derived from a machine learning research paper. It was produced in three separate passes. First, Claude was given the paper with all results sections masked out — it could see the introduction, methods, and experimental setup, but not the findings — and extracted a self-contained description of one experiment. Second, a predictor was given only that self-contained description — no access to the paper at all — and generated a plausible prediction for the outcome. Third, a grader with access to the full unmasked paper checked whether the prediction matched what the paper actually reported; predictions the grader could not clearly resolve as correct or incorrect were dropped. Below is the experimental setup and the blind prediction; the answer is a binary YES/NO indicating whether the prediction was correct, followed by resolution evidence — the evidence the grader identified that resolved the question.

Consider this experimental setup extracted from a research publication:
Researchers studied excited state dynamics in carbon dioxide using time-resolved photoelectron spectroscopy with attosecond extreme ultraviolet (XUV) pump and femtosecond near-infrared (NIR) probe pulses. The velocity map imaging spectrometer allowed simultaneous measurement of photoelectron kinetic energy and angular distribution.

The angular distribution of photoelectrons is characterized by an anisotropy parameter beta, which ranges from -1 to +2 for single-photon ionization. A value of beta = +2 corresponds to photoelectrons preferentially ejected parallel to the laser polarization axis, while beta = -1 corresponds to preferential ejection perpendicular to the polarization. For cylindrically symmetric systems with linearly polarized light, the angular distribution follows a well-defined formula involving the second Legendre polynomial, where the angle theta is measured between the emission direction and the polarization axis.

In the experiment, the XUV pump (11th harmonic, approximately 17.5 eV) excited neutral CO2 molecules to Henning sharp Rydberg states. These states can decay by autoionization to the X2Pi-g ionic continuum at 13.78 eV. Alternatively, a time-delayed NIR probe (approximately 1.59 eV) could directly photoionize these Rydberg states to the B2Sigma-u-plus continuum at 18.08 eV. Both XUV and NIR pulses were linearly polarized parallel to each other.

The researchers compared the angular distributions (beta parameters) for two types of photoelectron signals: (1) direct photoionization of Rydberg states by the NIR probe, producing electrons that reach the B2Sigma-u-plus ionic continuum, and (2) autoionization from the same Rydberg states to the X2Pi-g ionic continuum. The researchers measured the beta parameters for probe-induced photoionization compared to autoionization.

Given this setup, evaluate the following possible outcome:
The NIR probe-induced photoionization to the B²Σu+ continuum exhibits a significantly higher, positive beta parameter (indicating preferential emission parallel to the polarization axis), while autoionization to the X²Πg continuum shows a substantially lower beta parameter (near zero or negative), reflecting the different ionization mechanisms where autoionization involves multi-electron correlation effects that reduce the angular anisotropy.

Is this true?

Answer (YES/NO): YES